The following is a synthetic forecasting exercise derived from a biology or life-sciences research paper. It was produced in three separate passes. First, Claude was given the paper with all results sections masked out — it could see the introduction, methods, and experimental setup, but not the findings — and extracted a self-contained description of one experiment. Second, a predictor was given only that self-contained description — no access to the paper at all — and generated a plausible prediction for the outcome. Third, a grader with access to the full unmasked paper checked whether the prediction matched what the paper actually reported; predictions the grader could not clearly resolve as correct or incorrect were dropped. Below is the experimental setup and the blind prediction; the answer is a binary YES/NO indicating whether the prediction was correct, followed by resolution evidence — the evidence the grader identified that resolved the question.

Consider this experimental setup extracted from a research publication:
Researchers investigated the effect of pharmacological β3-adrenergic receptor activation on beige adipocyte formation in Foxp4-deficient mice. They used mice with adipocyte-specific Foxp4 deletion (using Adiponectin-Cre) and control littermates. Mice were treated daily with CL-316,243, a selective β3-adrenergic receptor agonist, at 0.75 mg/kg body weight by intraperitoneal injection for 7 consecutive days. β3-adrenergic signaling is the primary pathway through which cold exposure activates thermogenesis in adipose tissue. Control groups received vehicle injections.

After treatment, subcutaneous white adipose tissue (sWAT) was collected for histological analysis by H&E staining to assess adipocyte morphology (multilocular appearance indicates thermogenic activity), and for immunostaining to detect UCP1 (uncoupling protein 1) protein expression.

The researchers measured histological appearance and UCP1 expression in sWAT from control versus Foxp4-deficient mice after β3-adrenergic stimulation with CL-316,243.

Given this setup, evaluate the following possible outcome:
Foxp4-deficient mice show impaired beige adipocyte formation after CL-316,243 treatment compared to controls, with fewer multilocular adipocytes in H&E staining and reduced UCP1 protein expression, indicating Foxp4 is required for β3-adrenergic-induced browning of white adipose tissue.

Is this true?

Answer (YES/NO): NO